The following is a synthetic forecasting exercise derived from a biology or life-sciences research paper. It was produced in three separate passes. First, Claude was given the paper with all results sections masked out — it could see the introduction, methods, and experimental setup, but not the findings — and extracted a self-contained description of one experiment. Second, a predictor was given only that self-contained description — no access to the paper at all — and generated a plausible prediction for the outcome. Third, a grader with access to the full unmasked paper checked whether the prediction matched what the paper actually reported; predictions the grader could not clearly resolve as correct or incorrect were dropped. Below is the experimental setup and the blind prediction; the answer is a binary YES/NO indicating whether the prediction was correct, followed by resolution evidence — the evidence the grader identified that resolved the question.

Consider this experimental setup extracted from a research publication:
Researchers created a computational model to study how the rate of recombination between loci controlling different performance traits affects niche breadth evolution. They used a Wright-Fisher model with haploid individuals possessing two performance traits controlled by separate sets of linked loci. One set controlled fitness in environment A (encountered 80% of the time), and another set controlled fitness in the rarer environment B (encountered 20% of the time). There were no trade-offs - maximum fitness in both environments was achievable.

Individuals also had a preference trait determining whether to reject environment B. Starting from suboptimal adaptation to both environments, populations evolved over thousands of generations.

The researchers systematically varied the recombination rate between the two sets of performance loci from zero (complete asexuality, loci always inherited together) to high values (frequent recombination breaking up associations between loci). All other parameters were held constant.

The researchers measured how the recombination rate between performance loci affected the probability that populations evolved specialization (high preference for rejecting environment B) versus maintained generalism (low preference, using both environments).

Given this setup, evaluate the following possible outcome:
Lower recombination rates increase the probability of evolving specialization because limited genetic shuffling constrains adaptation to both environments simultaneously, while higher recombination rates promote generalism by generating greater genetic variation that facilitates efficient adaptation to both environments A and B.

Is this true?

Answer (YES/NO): YES